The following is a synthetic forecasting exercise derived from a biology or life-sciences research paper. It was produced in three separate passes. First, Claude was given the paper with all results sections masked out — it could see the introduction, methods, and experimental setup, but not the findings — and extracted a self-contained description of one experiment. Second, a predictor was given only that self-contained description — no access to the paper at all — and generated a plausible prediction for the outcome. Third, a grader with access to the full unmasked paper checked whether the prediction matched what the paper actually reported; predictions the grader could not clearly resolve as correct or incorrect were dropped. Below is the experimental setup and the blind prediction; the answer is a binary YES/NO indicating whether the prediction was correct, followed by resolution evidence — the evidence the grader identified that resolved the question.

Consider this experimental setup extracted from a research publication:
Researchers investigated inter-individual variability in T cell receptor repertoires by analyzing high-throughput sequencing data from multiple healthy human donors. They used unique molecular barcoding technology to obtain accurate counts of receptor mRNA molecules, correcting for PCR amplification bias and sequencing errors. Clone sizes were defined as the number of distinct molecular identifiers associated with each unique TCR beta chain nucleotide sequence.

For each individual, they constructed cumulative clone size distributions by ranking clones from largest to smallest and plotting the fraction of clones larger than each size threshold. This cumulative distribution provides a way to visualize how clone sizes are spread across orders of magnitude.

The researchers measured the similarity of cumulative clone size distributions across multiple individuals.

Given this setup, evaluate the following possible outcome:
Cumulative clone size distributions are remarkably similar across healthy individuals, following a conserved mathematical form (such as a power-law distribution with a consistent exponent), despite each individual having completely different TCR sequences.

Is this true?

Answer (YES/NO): YES